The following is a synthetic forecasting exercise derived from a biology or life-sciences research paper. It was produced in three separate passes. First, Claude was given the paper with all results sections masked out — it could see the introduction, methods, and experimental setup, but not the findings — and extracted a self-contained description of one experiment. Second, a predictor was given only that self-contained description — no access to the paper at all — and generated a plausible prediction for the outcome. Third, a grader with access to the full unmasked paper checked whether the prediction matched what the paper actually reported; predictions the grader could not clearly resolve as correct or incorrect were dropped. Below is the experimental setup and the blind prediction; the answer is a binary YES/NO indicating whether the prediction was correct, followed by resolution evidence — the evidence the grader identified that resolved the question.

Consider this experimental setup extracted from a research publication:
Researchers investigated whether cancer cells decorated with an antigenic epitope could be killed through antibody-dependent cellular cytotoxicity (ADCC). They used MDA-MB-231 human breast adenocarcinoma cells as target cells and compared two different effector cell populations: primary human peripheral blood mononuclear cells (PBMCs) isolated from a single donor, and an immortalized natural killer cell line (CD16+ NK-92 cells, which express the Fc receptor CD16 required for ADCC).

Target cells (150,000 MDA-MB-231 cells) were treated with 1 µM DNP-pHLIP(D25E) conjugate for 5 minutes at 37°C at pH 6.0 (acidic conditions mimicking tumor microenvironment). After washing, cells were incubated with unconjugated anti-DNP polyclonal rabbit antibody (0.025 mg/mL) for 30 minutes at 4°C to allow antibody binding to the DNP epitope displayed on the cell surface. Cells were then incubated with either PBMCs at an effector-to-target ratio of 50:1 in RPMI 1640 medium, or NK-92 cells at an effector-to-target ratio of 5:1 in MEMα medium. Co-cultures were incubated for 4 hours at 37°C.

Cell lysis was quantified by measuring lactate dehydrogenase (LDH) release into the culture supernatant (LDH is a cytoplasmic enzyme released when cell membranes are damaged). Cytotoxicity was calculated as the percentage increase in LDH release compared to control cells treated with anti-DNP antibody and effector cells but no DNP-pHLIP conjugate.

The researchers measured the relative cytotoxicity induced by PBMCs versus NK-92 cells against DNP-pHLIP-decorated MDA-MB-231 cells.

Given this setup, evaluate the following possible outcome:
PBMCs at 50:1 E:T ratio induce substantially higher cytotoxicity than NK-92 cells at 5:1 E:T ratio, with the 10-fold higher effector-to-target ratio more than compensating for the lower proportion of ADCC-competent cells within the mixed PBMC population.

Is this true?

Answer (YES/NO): NO